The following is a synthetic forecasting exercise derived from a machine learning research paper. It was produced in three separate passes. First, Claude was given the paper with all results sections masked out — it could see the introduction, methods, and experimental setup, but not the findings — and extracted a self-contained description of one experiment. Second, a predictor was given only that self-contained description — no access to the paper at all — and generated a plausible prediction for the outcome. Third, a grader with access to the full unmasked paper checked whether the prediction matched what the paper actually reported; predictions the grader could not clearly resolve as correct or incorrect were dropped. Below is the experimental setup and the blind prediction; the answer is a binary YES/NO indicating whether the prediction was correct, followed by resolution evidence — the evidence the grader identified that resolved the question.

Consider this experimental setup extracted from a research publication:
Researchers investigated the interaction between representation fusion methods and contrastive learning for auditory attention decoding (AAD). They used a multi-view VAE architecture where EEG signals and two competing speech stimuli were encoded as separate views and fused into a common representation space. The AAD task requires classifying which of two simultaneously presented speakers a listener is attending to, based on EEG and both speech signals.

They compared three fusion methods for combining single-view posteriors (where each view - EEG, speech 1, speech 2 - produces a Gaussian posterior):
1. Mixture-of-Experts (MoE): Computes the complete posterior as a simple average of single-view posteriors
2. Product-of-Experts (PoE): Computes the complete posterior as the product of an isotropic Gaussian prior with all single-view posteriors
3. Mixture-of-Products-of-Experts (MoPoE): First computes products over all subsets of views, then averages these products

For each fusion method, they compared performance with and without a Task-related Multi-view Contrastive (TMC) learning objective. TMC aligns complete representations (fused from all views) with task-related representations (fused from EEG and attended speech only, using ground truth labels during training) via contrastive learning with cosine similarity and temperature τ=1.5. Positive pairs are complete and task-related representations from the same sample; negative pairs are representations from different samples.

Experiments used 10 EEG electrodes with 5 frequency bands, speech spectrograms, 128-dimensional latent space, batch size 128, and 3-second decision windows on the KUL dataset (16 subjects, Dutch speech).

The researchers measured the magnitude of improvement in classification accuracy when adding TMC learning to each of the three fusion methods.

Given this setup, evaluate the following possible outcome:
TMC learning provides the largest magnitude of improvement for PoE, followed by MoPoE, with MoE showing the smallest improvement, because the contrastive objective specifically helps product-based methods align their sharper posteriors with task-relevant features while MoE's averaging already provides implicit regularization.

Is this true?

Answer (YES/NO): NO